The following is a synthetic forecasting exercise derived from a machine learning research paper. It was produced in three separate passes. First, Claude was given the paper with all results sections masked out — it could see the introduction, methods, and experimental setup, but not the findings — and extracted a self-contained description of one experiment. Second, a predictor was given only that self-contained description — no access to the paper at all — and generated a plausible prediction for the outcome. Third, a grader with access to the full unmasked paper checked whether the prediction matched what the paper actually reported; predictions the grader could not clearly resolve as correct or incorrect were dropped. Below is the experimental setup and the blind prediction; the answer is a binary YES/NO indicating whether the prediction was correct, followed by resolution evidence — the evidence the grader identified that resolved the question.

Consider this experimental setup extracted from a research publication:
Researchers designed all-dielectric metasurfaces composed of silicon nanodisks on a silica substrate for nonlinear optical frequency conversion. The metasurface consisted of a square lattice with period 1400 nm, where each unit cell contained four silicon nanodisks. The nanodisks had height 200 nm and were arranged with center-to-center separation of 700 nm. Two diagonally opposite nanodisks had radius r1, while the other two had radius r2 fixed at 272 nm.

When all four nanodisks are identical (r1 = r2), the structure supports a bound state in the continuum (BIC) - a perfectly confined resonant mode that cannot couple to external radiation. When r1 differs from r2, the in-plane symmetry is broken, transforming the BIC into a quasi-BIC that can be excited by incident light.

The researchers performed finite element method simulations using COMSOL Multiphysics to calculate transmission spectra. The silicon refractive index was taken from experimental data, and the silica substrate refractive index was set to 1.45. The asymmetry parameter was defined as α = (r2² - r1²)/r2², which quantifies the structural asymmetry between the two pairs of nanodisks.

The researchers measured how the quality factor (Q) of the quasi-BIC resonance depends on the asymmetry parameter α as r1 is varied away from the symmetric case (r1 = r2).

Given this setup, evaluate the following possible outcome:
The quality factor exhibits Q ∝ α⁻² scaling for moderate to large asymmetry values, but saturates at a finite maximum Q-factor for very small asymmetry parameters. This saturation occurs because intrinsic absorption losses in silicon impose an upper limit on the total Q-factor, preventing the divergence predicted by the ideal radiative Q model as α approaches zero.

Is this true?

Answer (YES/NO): NO